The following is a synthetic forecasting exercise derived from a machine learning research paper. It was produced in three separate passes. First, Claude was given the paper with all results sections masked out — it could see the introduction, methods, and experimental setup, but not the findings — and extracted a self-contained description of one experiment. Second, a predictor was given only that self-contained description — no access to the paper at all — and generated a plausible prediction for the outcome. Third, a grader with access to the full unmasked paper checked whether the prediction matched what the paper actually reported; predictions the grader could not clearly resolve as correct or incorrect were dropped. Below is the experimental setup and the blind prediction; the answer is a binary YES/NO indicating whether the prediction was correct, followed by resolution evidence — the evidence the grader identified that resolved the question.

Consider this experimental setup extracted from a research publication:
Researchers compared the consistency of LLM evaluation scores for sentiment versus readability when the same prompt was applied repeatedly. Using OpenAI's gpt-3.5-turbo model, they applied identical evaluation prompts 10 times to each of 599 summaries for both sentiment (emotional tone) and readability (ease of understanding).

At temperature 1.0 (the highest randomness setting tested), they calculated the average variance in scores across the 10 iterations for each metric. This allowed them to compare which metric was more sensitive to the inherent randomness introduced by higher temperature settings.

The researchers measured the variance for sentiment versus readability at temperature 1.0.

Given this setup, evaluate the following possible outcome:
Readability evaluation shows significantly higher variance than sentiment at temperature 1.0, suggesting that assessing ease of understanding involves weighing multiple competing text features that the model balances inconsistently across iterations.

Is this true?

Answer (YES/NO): NO